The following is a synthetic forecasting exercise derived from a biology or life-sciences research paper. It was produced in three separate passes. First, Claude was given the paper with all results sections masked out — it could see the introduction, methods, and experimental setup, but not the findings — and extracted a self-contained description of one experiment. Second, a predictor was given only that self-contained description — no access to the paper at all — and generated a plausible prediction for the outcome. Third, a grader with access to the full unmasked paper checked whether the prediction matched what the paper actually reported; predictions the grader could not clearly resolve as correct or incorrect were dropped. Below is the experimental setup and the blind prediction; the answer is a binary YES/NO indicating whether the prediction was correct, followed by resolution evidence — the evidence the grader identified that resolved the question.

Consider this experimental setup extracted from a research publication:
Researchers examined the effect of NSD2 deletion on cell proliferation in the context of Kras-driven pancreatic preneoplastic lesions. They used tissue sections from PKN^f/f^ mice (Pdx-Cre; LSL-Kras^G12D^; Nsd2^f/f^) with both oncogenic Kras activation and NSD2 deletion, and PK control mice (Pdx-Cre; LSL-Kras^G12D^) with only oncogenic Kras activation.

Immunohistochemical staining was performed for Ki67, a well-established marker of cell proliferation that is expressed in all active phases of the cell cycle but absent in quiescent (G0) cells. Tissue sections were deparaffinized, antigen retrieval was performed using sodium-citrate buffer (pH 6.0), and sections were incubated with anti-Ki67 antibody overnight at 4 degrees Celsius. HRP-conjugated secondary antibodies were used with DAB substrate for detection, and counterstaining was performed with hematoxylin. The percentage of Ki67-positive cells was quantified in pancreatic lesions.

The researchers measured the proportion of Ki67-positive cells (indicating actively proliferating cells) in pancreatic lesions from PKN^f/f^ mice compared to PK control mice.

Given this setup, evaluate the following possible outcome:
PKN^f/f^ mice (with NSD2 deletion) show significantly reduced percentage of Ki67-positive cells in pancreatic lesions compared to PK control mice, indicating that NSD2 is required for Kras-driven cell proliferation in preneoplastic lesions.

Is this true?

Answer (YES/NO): NO